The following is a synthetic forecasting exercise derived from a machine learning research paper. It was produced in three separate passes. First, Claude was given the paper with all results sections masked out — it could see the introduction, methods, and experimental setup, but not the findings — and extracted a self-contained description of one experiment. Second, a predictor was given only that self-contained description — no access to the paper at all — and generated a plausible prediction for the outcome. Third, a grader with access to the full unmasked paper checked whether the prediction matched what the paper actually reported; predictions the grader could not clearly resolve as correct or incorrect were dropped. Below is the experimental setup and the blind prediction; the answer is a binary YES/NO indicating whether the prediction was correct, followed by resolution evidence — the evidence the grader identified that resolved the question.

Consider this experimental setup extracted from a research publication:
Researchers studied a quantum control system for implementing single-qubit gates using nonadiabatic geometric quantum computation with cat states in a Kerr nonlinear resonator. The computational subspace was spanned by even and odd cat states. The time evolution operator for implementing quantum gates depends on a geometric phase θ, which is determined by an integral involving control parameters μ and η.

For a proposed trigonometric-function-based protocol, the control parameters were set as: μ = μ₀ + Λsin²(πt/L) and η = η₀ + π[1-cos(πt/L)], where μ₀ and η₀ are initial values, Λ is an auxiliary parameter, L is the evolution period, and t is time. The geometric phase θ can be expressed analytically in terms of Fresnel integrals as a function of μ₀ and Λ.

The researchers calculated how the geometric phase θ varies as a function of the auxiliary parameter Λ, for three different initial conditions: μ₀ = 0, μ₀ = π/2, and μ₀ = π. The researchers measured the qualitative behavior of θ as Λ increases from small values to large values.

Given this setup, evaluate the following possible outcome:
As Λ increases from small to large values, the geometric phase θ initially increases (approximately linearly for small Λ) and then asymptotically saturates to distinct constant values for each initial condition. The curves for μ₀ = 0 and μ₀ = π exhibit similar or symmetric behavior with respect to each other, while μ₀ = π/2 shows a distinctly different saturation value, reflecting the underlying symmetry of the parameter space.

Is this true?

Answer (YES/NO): NO